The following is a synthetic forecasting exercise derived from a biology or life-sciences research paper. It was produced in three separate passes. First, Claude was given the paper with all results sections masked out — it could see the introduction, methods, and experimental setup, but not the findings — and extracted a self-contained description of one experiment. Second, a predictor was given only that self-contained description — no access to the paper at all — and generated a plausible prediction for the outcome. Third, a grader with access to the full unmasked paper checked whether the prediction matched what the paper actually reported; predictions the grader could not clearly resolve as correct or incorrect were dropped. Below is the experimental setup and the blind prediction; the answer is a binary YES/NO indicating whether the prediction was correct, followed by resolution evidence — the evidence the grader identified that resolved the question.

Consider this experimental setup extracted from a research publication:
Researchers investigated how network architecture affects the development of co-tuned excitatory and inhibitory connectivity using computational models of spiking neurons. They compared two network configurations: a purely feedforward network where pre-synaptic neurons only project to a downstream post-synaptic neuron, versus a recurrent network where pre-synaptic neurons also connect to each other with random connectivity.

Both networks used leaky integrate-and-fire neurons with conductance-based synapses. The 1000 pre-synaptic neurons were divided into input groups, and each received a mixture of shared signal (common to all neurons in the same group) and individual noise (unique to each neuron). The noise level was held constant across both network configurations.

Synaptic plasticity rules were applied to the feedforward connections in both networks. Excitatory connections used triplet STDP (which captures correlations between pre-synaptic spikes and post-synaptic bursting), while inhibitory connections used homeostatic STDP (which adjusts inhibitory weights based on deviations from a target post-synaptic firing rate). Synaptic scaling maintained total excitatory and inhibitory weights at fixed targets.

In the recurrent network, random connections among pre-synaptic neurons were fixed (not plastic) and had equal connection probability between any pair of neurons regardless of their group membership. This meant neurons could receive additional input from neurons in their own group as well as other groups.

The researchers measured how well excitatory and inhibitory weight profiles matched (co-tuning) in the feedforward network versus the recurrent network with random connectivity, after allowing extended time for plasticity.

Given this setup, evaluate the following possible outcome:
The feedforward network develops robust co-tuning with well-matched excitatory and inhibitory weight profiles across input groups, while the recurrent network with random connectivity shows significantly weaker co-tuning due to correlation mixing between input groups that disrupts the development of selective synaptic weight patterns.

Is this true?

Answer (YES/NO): YES